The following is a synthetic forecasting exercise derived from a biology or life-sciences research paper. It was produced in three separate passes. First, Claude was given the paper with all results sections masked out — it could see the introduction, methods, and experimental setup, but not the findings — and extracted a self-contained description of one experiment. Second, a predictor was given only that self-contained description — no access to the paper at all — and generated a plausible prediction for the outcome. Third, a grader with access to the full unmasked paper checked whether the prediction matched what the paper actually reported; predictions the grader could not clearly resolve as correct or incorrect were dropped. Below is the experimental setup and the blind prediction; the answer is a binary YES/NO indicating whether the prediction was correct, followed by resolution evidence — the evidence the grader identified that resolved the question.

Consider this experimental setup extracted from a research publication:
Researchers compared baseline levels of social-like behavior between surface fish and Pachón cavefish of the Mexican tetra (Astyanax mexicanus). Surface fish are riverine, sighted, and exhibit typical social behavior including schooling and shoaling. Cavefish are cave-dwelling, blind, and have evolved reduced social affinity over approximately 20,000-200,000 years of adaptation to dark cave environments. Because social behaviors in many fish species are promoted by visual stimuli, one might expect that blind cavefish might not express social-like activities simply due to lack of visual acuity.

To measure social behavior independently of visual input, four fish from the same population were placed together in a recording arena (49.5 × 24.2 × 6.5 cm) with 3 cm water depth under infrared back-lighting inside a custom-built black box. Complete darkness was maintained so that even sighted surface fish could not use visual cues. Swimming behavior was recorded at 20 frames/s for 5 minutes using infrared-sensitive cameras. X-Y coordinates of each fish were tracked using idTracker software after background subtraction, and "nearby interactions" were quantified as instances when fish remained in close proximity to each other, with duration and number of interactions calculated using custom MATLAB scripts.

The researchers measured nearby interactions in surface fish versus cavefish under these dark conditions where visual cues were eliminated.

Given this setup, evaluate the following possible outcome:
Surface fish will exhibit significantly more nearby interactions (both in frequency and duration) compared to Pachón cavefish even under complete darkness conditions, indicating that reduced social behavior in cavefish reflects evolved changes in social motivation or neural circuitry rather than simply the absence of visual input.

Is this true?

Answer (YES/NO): YES